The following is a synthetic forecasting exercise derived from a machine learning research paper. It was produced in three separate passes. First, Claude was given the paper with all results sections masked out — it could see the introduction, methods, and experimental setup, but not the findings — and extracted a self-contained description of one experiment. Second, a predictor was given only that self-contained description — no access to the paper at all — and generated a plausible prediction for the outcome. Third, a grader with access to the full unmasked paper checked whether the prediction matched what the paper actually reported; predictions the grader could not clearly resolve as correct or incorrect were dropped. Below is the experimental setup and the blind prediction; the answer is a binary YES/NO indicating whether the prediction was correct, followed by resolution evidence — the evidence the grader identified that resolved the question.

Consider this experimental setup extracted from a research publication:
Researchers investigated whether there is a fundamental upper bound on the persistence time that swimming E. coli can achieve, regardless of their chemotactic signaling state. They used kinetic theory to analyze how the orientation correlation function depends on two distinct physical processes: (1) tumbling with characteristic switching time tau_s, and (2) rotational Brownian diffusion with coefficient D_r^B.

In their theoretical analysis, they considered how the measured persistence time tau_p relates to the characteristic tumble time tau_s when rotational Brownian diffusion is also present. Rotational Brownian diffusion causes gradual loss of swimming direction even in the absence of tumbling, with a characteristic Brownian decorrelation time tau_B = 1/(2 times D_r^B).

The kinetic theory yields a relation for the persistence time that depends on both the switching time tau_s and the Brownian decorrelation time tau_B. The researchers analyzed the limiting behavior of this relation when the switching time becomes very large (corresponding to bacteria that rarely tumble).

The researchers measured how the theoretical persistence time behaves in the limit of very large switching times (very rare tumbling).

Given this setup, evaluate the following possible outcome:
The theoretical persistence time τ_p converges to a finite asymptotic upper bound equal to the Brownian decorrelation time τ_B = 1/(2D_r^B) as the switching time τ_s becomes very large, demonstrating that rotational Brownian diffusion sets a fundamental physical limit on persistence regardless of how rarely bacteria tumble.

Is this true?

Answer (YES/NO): YES